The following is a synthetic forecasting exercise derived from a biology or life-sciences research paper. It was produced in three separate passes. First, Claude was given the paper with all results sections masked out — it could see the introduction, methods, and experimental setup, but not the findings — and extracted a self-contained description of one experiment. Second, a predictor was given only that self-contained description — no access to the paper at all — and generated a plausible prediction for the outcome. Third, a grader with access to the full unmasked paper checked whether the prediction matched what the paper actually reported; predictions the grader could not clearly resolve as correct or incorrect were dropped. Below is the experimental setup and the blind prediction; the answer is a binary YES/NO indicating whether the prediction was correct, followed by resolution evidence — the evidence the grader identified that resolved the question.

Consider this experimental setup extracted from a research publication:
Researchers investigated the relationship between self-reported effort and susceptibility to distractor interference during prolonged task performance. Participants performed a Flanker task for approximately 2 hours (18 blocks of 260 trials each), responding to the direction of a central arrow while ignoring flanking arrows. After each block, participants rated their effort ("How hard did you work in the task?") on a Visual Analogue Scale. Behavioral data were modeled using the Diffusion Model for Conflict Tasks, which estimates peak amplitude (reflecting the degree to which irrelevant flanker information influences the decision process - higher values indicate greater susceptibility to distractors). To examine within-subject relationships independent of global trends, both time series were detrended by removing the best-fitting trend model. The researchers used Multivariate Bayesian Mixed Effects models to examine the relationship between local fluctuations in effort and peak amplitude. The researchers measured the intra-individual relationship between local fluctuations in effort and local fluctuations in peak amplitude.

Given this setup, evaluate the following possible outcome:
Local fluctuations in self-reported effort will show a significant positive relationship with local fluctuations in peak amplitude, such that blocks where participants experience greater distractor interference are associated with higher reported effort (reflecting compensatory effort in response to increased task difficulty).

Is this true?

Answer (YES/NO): NO